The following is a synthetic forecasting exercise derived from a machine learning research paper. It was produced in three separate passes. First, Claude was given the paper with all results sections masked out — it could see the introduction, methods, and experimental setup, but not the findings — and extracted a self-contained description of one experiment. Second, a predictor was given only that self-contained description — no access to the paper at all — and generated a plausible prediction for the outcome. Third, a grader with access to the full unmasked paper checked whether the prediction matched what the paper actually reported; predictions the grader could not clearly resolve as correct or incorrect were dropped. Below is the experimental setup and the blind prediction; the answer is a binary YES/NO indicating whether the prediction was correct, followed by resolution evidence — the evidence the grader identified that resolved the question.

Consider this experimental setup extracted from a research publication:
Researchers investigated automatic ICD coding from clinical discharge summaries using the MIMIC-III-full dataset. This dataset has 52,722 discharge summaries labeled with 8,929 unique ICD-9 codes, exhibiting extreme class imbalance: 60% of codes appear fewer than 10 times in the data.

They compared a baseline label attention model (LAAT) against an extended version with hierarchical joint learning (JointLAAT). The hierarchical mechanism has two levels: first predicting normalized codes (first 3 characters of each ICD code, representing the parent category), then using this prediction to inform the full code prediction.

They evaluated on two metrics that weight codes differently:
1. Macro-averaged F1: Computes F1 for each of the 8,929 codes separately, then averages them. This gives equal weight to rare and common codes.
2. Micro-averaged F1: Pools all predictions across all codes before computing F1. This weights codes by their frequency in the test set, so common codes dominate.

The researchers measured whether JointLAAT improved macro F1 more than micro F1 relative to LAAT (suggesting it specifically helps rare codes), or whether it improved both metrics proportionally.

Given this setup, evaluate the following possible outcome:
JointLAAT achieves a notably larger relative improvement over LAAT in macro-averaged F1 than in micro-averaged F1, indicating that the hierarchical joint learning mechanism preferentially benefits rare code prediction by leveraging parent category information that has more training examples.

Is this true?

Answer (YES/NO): YES